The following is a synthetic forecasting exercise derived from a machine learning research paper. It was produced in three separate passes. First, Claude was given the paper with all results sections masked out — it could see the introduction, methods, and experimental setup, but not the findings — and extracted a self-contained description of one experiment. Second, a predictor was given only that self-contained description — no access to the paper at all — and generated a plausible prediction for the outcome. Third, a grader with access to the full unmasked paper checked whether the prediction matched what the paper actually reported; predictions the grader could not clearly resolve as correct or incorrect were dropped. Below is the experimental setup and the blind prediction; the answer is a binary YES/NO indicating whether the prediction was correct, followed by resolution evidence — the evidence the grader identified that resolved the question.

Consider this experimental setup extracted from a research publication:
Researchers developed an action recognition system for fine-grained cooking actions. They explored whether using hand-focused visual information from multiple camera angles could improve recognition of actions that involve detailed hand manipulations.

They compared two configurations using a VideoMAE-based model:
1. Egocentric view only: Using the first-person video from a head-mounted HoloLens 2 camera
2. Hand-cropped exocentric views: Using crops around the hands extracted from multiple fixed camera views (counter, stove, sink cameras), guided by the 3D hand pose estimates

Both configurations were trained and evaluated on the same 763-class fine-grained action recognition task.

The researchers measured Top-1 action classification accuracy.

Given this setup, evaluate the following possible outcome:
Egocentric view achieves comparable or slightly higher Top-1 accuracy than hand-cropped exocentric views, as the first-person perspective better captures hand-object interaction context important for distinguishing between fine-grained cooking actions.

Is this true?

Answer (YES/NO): NO